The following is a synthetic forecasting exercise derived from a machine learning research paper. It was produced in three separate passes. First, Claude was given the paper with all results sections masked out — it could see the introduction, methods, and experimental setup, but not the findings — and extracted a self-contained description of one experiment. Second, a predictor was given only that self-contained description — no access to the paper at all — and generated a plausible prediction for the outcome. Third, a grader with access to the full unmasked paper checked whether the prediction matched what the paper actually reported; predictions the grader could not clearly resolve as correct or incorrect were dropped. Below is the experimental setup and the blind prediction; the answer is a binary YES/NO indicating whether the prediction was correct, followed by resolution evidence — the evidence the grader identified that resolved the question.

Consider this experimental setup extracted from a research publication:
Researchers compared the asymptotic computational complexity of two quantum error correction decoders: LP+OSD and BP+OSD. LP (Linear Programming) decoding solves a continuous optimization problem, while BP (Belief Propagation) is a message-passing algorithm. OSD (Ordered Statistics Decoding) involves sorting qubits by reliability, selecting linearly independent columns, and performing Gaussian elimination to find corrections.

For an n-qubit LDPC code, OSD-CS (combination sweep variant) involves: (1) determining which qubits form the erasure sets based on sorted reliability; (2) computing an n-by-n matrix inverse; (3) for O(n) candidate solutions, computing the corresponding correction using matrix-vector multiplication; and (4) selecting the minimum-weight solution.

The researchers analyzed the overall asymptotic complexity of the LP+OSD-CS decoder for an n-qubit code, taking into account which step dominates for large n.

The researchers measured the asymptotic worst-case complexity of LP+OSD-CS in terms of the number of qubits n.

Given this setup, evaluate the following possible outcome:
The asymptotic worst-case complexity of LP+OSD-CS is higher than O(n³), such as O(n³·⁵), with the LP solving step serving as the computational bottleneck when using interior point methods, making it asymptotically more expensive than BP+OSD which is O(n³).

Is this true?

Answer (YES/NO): NO